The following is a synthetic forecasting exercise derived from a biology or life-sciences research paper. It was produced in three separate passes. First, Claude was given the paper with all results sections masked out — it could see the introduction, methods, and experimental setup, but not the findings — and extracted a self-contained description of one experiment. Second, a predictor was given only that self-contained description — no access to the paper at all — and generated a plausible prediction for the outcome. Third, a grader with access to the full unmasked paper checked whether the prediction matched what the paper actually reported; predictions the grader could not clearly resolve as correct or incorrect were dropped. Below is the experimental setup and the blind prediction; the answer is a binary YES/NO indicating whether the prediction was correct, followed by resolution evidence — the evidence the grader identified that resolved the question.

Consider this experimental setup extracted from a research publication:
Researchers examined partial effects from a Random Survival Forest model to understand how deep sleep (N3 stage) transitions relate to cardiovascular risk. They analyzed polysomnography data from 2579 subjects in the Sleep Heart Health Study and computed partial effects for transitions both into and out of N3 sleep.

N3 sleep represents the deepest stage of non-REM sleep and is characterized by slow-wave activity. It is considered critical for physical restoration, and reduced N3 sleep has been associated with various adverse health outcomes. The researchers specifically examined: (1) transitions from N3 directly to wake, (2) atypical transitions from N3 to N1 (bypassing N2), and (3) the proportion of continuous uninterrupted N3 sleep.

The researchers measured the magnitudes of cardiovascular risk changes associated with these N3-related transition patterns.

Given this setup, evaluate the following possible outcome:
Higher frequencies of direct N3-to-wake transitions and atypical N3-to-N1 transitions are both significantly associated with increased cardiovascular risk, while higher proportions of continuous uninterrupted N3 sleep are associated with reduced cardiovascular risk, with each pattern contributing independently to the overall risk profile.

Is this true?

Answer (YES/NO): YES